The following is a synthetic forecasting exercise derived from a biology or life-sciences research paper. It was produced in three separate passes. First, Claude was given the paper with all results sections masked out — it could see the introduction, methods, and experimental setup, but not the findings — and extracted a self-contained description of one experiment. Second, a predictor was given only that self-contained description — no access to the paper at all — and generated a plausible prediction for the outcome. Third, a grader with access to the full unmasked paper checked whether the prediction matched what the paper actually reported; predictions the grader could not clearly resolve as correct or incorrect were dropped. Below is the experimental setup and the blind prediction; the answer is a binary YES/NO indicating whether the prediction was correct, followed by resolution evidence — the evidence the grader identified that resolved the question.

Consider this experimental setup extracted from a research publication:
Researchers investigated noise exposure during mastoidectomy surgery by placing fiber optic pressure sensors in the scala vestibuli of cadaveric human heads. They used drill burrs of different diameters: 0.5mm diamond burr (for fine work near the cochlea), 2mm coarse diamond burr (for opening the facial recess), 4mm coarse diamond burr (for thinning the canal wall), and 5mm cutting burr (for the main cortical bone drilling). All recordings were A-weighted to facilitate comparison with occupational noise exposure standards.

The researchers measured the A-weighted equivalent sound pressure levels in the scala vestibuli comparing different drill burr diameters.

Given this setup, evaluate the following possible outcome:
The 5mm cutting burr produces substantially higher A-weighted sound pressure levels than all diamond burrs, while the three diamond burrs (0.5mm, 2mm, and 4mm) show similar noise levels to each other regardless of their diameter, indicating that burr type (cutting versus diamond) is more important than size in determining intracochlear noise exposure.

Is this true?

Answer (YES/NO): NO